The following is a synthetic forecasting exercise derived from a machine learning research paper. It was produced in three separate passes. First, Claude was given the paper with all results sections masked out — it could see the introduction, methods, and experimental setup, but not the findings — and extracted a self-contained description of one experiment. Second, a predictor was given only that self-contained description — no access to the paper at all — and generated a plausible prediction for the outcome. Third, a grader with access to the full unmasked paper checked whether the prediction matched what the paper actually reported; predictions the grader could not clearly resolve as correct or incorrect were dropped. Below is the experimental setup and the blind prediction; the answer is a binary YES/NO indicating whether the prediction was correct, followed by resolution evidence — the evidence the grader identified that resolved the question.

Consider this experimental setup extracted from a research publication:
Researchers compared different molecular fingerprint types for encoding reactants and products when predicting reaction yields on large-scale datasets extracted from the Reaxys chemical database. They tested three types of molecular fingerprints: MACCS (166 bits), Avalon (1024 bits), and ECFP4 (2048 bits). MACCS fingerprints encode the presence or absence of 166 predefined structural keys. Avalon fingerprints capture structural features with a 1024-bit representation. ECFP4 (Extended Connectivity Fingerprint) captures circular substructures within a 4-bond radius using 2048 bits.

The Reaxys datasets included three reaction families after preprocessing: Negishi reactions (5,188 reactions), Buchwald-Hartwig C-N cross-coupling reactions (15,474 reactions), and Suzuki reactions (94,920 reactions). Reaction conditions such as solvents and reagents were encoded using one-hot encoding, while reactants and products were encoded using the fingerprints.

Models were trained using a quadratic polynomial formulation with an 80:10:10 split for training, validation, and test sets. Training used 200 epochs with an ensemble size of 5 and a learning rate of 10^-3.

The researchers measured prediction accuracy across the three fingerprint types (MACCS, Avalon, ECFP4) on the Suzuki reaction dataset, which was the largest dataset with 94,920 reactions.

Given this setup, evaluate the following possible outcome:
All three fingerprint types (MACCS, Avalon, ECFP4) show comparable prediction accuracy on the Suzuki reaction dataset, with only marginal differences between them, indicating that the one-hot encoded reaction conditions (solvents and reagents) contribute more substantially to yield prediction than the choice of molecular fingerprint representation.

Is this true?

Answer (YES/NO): NO